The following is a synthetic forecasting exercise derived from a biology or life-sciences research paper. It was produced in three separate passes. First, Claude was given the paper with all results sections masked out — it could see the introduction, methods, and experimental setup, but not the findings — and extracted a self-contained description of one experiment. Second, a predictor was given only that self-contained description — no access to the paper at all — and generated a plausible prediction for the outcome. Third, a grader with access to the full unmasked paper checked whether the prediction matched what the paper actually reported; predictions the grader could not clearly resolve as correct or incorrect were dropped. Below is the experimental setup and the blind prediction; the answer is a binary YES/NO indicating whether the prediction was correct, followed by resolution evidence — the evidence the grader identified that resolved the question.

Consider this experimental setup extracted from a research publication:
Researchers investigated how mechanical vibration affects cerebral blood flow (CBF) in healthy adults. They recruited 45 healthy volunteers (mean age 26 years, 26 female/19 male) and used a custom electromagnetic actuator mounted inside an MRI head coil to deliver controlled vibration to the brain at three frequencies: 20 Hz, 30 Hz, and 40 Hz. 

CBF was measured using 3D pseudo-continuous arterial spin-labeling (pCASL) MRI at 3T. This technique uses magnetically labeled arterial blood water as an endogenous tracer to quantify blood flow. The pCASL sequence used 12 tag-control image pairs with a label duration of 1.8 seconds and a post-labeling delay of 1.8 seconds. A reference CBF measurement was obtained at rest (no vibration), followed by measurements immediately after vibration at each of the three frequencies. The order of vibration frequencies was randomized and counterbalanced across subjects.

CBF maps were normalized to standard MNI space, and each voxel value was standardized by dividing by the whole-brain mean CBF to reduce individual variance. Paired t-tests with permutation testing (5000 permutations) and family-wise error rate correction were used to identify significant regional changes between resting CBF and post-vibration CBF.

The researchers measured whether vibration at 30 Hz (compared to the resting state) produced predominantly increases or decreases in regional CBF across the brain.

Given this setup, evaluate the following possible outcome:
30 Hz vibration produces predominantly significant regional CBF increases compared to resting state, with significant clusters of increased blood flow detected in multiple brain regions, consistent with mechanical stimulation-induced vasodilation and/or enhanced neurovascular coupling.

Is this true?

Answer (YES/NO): NO